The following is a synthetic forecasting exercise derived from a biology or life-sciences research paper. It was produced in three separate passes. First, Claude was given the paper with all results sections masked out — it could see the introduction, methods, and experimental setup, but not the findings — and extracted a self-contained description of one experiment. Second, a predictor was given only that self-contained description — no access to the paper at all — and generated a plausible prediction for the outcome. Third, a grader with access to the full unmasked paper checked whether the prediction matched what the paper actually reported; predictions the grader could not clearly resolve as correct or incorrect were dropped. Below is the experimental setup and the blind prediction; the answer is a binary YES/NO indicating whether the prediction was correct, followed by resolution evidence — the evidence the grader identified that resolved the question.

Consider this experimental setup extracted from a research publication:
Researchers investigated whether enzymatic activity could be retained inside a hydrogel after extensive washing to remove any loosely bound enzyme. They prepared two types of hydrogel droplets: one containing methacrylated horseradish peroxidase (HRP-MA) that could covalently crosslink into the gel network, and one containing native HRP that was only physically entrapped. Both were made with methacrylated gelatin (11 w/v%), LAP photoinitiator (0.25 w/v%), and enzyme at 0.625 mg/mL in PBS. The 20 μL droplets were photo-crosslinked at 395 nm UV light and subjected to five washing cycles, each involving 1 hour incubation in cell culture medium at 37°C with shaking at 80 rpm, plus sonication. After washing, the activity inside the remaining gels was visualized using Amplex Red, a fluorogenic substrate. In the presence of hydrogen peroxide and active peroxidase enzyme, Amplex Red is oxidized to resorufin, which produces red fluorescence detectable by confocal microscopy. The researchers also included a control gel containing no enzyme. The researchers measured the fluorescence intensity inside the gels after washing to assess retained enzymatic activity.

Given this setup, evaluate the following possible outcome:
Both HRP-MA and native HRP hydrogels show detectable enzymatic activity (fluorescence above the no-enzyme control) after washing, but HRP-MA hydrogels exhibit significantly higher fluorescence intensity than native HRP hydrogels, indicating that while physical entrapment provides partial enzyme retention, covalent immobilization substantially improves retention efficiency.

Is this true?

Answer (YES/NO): YES